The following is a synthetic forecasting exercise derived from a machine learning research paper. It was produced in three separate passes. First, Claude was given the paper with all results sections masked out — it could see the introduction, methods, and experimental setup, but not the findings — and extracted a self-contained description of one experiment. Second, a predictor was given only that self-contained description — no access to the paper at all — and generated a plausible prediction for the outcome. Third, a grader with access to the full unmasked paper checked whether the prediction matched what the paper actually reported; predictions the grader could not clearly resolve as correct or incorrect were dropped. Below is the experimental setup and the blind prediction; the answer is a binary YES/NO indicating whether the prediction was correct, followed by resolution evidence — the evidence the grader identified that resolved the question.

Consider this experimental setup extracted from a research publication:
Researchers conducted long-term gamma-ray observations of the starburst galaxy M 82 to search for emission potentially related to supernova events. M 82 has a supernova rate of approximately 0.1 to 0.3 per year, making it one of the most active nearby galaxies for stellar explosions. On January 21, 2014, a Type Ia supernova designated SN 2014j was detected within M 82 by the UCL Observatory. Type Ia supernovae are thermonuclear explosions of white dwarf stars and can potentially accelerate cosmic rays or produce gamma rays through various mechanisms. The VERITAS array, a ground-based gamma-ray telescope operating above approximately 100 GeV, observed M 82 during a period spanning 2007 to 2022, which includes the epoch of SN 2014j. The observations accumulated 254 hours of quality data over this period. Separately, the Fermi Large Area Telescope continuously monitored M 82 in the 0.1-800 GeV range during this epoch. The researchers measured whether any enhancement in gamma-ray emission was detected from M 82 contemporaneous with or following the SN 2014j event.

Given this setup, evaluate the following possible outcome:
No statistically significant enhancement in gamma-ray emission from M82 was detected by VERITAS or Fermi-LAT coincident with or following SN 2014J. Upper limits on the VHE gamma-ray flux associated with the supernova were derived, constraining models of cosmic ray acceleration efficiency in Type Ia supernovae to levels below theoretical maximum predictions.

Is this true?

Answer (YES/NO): NO